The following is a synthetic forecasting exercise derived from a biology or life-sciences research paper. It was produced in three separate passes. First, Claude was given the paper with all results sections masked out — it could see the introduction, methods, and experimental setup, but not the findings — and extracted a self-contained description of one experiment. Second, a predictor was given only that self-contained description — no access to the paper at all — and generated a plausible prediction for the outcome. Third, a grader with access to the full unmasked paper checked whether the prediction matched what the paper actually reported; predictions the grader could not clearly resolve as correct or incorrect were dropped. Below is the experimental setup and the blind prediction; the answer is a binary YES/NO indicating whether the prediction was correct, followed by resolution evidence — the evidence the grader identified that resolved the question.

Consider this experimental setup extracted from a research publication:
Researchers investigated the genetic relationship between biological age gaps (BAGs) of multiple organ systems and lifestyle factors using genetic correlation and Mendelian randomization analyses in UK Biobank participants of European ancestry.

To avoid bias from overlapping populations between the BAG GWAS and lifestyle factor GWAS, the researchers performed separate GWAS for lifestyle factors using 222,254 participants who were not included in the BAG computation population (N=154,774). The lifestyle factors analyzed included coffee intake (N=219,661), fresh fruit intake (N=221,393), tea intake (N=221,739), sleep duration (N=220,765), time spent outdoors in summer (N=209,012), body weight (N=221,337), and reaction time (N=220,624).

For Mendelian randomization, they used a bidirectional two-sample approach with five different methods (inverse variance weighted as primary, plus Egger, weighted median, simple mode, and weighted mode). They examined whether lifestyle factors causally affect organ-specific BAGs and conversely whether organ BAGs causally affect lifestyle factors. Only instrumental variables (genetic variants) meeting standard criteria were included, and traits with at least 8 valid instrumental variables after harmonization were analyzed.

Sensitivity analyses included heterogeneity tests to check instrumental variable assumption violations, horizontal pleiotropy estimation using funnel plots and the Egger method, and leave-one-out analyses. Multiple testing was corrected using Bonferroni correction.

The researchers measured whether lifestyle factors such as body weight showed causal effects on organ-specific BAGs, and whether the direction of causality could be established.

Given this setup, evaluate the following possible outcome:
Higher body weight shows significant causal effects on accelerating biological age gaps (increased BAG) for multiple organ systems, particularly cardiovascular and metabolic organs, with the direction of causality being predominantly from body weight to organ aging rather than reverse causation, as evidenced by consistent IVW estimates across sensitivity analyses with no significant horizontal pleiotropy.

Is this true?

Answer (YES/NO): NO